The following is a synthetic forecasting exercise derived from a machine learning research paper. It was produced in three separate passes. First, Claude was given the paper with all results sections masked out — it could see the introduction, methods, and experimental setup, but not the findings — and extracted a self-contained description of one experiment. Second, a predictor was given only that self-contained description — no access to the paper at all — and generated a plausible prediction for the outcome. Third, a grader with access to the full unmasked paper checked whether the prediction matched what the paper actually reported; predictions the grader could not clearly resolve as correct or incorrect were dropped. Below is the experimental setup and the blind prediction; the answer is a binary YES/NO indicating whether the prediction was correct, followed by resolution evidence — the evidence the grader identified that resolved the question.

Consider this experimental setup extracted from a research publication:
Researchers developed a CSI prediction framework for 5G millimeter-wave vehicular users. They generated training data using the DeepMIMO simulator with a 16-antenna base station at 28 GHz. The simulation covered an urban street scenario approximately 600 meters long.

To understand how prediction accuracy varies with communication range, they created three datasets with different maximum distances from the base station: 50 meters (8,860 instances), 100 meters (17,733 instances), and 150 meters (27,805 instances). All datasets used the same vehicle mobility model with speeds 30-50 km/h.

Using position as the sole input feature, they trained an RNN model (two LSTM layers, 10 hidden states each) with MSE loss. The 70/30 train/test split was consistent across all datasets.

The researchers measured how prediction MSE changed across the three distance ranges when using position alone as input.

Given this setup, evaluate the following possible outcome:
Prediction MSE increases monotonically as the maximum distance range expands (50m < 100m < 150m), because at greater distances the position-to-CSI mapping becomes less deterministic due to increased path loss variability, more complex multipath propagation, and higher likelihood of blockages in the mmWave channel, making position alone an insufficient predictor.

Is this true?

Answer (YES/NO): YES